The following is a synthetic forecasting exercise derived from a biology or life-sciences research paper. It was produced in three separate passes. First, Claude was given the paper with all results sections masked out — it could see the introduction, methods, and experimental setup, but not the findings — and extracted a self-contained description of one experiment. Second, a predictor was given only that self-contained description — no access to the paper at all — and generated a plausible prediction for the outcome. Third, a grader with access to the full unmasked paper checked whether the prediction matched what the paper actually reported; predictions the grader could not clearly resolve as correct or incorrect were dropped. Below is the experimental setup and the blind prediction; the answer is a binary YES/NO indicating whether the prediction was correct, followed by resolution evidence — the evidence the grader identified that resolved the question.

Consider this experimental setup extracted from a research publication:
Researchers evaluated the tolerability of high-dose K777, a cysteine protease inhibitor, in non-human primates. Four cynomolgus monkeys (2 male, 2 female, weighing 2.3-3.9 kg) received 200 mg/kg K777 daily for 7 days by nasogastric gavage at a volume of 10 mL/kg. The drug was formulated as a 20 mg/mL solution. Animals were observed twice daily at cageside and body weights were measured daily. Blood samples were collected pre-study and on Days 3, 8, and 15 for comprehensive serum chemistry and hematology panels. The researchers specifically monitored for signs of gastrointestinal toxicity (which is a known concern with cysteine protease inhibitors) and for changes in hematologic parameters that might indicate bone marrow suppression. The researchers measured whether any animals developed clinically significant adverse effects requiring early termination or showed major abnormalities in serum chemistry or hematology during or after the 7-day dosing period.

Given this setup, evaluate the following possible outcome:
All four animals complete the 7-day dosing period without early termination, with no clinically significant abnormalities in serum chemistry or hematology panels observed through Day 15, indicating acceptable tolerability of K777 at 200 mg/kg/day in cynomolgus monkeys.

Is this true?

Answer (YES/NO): NO